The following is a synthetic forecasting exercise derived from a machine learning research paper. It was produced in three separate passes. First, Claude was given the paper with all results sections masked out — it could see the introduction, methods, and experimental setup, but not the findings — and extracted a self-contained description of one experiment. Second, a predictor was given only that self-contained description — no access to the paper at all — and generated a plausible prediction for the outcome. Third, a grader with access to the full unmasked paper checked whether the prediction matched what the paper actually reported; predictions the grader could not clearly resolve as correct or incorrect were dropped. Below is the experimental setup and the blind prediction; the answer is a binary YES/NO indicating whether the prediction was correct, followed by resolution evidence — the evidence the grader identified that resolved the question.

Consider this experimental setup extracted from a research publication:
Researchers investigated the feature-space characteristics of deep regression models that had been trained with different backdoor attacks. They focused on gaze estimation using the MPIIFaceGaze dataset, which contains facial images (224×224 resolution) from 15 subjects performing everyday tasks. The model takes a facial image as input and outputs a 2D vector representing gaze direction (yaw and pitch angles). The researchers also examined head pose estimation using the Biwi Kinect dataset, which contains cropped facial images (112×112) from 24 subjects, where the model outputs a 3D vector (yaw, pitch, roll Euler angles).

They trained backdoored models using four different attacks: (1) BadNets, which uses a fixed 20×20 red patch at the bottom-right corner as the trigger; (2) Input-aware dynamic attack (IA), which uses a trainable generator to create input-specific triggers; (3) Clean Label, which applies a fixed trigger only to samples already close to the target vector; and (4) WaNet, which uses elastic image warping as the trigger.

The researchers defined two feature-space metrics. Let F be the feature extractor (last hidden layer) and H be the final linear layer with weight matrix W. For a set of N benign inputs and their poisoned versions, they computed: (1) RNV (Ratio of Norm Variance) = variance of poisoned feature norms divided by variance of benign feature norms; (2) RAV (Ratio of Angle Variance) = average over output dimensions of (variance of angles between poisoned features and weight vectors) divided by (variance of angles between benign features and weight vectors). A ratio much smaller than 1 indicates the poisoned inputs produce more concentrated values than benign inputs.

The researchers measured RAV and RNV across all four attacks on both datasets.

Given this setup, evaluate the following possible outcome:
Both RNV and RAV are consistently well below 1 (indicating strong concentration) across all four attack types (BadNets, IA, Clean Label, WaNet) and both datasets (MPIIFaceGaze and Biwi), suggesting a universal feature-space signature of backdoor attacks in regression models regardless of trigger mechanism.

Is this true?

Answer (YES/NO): NO